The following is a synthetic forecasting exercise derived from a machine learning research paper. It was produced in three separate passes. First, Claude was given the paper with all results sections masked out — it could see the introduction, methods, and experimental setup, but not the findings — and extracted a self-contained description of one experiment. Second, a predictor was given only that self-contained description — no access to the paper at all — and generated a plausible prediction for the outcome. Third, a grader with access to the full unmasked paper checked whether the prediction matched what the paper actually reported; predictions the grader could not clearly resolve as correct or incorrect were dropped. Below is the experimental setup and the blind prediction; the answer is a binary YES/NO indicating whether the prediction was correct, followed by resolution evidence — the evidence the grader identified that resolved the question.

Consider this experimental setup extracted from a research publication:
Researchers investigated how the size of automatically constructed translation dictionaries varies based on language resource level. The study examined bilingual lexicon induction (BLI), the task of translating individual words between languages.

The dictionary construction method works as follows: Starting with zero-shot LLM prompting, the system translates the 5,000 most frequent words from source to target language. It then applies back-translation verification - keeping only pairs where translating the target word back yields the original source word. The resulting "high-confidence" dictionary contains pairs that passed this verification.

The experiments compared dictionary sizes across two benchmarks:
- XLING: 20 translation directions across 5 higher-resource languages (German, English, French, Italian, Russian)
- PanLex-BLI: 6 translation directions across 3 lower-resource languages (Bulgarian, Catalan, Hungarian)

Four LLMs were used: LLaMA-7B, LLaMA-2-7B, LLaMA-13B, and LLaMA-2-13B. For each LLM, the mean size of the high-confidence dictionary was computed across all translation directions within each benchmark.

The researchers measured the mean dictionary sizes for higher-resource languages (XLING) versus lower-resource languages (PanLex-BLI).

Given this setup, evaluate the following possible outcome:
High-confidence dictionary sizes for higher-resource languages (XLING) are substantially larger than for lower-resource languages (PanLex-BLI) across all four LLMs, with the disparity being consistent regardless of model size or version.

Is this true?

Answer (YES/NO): YES